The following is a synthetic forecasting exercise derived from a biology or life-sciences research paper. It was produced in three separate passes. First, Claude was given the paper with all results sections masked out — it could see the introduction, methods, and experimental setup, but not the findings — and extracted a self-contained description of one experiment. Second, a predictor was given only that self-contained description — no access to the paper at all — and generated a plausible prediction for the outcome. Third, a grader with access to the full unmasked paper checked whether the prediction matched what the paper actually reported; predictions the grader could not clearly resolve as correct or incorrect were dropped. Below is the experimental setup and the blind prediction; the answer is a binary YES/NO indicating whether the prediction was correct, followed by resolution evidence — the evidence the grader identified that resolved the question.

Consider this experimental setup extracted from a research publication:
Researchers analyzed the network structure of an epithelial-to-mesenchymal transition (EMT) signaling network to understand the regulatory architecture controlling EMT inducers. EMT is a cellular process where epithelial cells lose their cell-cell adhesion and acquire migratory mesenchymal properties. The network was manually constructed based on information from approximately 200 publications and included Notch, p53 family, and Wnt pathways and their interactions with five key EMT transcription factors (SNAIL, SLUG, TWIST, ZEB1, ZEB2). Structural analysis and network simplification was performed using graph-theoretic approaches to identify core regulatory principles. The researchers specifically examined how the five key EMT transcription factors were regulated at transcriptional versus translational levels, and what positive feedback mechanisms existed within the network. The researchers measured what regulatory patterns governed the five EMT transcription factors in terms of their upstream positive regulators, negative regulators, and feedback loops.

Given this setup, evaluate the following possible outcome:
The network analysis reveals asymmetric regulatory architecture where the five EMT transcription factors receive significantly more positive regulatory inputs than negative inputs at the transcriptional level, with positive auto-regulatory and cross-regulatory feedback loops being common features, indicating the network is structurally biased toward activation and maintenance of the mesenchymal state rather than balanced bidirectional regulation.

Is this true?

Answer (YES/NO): NO